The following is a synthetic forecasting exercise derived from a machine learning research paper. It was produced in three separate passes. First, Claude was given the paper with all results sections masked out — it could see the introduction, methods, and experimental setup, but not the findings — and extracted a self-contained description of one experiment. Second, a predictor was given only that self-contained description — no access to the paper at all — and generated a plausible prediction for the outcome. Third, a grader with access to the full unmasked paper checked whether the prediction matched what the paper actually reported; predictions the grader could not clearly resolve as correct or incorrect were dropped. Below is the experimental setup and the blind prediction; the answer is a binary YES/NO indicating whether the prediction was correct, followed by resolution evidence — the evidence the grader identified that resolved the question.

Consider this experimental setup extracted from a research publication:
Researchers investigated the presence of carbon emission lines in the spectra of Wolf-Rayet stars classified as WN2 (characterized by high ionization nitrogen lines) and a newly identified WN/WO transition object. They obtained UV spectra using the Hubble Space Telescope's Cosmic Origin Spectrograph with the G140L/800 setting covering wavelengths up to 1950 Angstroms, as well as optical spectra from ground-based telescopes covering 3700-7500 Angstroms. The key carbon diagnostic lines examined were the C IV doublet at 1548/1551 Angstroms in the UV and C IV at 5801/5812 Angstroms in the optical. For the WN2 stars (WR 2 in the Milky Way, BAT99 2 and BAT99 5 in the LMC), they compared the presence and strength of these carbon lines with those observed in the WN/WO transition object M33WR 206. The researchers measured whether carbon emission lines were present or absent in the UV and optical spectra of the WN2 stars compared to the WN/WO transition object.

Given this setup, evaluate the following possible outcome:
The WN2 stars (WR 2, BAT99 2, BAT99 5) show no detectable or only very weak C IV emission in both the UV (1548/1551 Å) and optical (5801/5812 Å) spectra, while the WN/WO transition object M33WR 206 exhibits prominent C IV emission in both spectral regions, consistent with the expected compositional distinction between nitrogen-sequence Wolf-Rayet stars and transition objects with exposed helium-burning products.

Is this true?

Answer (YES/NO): NO